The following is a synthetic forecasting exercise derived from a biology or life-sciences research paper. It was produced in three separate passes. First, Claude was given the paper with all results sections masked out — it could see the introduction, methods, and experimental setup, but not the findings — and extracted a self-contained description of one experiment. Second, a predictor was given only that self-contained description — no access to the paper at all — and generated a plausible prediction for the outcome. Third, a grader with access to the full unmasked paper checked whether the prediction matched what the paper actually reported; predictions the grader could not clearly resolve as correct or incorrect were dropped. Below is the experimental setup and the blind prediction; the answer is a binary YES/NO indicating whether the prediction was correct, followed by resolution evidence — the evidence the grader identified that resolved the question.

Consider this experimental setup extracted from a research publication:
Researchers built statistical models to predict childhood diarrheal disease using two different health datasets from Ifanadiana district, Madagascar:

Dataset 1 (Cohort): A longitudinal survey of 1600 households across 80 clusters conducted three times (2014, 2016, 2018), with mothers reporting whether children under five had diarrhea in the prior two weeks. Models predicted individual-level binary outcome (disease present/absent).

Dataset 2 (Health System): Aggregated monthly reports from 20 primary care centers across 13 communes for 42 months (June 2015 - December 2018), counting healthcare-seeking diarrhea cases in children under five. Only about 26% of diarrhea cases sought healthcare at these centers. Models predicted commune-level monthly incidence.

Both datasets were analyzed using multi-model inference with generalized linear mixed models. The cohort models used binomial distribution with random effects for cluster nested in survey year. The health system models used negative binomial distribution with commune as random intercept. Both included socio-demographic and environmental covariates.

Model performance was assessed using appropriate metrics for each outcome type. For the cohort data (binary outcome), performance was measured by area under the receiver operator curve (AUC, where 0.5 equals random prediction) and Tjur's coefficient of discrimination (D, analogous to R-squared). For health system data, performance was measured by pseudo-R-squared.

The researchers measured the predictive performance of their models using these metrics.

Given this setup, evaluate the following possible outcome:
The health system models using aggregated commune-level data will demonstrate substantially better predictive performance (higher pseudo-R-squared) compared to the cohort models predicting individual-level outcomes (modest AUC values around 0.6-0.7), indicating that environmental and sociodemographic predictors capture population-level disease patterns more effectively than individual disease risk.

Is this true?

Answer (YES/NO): YES